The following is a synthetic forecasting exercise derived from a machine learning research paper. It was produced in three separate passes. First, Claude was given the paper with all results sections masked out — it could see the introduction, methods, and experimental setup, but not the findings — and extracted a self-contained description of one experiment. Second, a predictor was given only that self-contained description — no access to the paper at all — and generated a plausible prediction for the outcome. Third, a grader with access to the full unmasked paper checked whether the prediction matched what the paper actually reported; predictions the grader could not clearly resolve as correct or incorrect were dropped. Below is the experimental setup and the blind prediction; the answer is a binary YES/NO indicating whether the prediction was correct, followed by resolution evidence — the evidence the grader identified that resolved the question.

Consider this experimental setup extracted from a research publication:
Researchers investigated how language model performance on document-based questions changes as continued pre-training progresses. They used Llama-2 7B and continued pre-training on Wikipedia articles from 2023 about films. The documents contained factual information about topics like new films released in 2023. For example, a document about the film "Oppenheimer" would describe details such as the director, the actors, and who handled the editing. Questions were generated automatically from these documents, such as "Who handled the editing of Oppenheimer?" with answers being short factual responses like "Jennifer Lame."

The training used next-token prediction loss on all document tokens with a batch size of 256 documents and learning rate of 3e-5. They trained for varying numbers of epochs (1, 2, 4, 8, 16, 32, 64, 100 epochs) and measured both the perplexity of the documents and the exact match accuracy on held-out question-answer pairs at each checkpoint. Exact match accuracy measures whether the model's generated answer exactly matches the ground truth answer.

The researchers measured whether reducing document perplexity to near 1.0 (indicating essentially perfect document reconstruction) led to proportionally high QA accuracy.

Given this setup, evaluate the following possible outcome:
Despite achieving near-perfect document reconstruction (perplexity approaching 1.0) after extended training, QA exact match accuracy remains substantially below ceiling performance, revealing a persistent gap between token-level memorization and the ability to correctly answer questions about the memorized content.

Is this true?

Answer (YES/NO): YES